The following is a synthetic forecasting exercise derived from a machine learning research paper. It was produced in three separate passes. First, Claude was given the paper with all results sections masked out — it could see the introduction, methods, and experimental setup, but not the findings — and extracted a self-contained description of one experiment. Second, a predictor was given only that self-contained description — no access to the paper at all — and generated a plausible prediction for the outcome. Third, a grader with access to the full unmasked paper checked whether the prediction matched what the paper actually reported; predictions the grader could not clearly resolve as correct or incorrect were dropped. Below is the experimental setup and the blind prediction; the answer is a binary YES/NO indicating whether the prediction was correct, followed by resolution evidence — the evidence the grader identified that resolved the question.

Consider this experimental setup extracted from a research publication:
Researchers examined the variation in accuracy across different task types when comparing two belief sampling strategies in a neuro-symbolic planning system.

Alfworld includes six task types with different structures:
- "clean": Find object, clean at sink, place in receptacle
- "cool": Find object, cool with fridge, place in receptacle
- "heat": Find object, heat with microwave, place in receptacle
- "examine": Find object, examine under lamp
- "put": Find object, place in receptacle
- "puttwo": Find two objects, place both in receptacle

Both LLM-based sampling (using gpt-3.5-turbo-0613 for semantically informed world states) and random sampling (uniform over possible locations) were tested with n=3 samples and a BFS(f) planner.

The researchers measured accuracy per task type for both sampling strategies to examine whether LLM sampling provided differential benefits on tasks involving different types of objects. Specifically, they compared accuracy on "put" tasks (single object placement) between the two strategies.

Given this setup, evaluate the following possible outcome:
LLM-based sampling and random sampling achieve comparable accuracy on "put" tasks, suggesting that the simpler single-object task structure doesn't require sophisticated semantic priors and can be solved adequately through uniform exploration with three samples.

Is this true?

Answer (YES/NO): YES